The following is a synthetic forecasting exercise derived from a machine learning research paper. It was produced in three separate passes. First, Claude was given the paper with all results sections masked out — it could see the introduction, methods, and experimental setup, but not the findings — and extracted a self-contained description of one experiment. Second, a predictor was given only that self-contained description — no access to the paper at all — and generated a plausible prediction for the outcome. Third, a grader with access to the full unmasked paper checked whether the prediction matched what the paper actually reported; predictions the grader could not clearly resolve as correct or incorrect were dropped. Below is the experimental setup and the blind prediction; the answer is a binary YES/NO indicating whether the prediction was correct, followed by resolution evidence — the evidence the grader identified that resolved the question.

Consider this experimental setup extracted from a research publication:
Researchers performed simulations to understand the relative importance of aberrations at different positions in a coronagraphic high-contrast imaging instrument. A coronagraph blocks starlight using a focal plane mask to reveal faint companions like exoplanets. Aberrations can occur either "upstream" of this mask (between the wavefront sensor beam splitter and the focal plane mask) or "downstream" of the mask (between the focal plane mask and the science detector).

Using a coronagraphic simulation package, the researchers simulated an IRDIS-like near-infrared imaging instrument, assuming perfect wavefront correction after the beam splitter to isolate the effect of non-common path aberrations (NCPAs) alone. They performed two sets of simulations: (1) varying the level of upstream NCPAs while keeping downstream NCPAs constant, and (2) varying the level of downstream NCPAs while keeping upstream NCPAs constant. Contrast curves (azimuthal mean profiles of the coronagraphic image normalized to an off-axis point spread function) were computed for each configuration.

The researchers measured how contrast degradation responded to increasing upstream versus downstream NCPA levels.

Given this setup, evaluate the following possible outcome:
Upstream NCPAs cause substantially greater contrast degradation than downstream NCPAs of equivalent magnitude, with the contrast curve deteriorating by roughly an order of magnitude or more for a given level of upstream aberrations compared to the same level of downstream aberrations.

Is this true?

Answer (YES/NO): YES